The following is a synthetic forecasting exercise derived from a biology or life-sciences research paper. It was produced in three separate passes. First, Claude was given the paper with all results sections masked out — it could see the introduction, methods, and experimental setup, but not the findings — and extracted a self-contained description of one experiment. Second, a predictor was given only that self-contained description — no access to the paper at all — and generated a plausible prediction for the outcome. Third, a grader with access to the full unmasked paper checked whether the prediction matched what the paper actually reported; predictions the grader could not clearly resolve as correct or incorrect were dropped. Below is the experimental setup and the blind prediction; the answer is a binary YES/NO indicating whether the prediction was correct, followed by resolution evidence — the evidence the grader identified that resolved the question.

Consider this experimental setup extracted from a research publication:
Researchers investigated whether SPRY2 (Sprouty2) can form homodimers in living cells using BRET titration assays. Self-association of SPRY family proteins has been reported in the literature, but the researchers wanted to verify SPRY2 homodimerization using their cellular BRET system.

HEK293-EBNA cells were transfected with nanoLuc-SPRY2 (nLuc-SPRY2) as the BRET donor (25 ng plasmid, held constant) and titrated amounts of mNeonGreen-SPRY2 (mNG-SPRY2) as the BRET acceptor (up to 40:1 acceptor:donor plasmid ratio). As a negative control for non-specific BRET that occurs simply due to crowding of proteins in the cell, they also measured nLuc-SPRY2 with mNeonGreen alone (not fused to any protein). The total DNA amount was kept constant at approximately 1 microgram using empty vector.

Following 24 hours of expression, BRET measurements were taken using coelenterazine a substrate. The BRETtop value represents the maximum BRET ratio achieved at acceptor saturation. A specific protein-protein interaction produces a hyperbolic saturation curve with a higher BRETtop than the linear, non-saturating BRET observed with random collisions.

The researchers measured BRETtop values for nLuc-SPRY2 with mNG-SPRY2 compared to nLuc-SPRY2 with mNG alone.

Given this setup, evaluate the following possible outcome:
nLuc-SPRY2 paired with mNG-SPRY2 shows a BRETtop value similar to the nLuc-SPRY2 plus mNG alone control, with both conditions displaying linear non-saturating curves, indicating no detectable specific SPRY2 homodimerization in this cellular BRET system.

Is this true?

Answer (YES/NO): NO